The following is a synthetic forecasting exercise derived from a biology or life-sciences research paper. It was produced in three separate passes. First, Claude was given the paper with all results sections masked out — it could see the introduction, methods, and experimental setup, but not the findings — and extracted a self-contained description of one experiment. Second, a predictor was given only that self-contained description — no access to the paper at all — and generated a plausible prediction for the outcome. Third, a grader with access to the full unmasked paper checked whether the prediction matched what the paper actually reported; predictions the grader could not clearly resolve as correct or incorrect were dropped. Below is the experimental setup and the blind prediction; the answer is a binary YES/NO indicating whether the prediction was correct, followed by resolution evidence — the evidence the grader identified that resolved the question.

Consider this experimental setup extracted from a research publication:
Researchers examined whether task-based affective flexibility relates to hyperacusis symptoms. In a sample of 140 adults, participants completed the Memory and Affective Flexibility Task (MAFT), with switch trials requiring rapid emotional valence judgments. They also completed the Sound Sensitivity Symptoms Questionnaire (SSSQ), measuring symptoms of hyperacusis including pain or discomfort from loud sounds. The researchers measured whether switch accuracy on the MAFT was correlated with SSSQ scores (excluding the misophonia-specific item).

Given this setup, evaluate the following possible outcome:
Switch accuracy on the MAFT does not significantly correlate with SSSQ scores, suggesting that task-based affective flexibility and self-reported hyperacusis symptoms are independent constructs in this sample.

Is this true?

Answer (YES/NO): YES